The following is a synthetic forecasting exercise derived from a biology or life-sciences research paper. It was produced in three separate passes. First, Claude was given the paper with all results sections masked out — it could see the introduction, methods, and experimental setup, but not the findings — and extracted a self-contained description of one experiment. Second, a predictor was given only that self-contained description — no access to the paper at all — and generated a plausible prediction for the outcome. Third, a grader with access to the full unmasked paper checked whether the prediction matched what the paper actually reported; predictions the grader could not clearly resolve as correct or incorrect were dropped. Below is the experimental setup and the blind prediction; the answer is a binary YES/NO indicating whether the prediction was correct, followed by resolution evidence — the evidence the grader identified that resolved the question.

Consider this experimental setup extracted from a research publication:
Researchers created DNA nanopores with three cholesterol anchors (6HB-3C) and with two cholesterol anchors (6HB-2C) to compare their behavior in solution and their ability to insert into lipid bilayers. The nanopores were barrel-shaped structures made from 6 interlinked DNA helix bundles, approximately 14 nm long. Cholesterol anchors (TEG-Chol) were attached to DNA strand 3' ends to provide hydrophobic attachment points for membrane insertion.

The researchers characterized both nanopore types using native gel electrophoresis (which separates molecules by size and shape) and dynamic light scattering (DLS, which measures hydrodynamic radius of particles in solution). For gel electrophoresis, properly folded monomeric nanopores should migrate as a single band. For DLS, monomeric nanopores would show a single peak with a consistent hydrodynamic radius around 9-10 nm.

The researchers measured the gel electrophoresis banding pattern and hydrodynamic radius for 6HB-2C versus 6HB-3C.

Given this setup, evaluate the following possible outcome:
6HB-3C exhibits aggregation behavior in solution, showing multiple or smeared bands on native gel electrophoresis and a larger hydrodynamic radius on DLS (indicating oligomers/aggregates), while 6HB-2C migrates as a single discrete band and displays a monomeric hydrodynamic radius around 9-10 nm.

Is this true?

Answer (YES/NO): YES